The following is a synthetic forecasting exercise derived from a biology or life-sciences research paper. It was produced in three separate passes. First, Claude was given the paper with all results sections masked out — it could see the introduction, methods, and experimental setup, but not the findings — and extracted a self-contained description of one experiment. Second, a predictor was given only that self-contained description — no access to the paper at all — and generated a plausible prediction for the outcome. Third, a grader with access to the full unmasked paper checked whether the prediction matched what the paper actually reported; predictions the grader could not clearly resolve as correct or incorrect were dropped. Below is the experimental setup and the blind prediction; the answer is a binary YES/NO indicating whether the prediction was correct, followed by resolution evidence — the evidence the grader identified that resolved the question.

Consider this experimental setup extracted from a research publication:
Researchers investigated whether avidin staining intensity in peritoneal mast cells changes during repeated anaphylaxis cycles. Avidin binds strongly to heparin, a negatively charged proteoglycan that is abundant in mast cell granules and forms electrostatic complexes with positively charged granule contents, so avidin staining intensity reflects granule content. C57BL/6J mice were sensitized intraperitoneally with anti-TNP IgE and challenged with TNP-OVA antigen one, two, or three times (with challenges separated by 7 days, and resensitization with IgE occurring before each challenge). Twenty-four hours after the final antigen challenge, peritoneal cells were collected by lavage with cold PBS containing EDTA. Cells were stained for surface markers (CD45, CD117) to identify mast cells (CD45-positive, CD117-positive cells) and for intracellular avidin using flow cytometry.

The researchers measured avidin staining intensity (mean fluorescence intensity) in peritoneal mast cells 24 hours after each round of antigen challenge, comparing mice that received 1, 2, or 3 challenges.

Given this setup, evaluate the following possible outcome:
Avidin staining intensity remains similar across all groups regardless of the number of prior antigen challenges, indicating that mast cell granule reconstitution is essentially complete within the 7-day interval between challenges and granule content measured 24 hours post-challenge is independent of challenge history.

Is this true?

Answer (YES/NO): YES